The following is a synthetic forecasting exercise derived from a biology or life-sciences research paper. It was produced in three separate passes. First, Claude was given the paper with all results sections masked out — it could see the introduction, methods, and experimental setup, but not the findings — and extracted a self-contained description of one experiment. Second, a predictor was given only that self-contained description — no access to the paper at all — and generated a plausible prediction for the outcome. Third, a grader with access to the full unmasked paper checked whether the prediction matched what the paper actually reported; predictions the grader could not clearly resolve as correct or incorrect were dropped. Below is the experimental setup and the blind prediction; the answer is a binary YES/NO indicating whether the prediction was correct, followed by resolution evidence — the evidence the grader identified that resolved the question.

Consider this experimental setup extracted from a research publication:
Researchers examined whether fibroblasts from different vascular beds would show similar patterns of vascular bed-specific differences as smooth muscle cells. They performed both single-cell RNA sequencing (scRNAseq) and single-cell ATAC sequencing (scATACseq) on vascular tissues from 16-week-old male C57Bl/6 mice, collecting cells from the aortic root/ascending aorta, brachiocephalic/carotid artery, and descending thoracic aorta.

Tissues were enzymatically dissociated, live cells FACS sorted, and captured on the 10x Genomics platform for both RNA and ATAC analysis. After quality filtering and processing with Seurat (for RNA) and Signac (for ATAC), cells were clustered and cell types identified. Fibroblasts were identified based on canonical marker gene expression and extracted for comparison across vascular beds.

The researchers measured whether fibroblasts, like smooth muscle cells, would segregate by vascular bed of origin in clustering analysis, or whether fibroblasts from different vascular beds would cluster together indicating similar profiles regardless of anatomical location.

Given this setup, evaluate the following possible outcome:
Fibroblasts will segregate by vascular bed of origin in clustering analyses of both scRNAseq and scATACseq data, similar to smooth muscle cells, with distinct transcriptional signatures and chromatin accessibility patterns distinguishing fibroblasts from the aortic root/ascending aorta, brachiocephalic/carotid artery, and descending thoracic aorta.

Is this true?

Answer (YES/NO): YES